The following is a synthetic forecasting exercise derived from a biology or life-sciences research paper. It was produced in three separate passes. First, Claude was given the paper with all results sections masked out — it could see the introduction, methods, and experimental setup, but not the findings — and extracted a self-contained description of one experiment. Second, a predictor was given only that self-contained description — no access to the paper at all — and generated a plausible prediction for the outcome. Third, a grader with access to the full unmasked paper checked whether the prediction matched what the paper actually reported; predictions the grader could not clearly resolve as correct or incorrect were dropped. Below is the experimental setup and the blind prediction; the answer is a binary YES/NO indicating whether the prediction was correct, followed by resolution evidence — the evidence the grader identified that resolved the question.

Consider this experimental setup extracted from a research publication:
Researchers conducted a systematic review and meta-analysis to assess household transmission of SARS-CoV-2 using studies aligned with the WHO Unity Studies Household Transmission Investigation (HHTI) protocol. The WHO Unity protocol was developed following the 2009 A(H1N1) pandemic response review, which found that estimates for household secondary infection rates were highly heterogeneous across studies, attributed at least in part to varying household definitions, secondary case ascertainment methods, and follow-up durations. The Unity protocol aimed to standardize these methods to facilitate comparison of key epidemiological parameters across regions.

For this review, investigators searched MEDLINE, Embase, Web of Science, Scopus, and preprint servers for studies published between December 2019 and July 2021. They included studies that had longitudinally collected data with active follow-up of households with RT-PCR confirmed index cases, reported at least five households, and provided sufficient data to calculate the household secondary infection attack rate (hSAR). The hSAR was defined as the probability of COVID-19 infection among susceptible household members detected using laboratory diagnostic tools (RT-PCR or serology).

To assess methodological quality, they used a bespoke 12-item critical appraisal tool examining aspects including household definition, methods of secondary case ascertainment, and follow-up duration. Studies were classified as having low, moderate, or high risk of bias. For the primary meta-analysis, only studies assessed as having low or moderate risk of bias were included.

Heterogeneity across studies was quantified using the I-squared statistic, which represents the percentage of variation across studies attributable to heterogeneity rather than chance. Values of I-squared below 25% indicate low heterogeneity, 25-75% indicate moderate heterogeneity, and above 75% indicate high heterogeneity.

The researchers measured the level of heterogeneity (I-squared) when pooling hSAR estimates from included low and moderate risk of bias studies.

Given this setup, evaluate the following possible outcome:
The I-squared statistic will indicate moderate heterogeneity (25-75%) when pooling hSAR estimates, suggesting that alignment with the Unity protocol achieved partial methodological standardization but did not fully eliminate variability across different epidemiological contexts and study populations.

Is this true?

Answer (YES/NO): NO